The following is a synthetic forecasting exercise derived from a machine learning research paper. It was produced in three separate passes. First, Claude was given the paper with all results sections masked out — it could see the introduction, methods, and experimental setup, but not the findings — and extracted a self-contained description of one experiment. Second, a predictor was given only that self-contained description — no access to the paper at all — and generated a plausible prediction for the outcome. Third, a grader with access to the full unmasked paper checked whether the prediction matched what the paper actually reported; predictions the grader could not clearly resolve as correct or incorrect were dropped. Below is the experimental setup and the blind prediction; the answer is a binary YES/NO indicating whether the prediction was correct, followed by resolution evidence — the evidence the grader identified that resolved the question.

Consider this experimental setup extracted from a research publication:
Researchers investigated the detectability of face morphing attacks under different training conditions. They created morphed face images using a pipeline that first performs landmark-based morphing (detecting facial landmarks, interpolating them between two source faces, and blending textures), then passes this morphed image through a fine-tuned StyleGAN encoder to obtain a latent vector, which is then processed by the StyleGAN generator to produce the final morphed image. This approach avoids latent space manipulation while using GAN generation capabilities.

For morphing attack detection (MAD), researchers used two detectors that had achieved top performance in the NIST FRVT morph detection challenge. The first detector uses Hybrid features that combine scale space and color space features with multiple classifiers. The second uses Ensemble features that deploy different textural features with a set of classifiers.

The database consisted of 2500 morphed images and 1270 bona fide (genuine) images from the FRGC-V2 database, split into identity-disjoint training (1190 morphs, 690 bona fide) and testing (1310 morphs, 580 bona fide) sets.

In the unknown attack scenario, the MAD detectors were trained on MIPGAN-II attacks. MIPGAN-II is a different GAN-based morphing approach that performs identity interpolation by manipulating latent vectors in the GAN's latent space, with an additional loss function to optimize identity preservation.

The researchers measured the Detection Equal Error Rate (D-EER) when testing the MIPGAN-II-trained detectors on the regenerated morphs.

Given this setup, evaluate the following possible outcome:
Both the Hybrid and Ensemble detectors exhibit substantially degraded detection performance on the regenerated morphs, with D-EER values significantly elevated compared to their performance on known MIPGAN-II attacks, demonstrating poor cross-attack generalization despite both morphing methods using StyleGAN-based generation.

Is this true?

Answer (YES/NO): YES